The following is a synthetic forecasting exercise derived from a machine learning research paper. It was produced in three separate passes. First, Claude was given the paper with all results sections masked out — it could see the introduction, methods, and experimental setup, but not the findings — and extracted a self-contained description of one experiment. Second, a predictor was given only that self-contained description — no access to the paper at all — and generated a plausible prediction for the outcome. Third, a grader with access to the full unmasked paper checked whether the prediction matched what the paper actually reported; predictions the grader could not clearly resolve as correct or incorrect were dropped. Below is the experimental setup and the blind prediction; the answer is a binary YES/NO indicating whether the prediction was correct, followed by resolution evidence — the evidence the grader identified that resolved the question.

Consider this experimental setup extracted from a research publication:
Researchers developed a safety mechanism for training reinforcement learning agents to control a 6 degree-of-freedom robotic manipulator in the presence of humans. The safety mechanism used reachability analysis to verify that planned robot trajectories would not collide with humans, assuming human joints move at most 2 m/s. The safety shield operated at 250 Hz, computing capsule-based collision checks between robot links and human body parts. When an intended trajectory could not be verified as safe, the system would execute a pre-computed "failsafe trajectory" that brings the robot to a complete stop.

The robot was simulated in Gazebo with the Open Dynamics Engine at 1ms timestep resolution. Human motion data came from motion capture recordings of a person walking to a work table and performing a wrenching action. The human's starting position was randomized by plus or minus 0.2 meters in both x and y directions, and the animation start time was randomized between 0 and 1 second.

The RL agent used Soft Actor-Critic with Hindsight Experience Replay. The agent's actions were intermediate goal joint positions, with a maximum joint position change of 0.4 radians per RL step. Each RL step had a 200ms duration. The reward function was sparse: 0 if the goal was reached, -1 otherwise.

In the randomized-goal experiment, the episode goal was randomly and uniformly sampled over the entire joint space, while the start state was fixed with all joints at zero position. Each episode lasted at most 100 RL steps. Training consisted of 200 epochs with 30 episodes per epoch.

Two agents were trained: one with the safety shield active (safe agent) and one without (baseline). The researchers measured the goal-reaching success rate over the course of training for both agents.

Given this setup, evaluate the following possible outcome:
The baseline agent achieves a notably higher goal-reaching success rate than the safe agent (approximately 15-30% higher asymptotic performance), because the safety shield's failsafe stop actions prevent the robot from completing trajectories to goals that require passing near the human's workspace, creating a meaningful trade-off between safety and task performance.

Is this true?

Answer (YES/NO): NO